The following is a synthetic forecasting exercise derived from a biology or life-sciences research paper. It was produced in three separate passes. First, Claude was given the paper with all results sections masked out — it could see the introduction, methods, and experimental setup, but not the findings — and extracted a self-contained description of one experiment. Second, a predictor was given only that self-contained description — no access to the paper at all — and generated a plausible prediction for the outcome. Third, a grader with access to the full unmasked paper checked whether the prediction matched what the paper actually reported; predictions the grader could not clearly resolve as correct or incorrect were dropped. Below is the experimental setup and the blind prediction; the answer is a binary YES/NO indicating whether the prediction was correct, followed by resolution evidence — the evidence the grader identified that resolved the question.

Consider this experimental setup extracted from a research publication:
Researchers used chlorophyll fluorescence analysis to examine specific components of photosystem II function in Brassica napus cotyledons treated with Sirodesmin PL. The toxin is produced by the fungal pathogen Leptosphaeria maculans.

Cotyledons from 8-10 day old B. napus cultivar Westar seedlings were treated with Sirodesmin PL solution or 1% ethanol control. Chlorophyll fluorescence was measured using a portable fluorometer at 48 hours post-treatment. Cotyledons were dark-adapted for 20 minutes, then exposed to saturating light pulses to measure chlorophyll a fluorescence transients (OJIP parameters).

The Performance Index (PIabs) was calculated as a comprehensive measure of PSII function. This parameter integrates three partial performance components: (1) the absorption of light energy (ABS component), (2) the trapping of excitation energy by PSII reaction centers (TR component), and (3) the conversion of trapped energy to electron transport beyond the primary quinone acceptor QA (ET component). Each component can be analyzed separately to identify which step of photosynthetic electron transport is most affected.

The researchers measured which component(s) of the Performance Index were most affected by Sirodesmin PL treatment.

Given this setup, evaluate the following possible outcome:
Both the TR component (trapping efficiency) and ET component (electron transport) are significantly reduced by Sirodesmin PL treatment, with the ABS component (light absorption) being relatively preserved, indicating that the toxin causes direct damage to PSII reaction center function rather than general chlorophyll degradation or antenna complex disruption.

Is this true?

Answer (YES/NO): NO